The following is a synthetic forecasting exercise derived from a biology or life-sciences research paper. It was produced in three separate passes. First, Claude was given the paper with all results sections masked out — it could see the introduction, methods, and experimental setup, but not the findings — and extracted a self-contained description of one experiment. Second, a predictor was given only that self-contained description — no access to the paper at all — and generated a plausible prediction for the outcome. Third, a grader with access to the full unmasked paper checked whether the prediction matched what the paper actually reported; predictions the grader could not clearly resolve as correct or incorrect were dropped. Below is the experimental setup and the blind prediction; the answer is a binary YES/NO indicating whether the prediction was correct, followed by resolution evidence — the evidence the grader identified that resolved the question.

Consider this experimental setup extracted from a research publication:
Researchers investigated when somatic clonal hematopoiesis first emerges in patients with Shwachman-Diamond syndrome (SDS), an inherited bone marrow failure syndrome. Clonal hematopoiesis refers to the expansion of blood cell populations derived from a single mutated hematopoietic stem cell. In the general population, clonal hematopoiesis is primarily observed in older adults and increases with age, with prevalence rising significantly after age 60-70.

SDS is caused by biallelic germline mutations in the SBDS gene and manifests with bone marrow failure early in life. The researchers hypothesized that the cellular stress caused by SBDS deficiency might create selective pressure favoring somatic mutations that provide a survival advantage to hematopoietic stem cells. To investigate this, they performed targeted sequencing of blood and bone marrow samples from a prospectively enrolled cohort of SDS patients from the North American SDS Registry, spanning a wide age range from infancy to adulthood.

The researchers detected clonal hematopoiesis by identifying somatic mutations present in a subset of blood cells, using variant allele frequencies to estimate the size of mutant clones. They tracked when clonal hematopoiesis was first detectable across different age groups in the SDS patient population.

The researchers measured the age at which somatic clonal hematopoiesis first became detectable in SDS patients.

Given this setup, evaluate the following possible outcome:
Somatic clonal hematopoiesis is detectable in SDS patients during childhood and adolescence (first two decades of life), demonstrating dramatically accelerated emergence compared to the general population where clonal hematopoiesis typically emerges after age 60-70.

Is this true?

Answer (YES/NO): YES